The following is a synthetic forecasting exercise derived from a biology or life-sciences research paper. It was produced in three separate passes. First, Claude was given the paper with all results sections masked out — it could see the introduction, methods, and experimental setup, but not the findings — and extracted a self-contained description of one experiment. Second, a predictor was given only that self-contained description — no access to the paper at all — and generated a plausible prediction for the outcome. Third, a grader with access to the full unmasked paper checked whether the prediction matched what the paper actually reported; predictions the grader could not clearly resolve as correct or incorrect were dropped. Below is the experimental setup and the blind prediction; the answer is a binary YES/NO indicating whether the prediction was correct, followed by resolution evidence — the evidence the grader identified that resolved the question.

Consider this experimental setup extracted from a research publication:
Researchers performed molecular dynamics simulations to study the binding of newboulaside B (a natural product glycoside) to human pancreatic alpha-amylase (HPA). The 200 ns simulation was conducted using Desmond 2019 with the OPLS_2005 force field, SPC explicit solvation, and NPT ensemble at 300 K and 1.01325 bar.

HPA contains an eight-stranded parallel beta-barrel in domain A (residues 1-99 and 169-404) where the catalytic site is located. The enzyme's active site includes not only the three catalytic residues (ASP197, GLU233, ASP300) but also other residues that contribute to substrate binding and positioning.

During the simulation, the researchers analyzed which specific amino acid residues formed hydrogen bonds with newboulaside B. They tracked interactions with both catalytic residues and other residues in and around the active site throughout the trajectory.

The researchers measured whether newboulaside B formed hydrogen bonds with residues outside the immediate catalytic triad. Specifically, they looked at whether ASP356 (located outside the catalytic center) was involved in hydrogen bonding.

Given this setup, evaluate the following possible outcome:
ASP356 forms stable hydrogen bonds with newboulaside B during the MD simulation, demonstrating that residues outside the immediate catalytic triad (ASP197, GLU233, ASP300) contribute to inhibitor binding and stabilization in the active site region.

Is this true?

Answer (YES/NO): NO